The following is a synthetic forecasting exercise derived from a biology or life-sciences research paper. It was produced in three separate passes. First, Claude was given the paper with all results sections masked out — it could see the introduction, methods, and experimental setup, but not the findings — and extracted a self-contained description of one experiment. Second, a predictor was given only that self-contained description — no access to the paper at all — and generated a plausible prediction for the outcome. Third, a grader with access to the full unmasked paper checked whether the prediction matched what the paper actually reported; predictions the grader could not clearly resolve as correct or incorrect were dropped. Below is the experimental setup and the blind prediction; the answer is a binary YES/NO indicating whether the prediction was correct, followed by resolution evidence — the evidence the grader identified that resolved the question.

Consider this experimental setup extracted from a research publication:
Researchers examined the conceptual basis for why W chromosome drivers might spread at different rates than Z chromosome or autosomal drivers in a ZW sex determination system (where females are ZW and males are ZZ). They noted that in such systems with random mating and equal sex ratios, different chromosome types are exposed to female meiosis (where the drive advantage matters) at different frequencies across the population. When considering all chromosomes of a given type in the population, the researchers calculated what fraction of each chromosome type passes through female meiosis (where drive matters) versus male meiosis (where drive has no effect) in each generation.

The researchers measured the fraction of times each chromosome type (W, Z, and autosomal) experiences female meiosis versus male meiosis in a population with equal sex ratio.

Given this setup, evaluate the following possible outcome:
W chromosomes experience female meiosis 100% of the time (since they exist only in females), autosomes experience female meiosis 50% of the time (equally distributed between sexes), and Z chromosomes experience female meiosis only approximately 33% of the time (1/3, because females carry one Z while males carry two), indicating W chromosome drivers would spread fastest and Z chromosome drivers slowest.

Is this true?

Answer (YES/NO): YES